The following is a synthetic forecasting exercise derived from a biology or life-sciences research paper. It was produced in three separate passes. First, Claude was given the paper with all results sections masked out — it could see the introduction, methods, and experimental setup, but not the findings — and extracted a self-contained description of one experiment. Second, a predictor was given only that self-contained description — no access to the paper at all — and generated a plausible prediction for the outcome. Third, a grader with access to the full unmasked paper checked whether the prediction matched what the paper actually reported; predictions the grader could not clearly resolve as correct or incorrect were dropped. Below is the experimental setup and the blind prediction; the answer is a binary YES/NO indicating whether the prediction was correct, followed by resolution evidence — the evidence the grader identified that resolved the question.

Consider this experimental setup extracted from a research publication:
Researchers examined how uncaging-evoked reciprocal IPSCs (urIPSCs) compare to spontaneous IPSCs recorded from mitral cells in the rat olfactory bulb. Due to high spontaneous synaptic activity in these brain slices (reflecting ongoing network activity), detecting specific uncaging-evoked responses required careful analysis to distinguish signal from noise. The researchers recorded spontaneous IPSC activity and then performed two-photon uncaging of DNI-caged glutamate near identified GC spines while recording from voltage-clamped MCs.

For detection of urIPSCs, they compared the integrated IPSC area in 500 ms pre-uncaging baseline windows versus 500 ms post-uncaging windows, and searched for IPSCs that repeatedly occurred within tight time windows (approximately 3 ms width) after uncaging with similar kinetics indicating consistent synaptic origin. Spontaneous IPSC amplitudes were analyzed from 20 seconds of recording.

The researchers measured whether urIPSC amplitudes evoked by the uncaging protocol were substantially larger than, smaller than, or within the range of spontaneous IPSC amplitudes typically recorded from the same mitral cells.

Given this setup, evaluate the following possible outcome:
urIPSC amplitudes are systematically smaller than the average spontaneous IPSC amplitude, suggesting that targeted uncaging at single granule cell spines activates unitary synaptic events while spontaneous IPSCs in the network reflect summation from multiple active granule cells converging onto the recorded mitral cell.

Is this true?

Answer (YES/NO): YES